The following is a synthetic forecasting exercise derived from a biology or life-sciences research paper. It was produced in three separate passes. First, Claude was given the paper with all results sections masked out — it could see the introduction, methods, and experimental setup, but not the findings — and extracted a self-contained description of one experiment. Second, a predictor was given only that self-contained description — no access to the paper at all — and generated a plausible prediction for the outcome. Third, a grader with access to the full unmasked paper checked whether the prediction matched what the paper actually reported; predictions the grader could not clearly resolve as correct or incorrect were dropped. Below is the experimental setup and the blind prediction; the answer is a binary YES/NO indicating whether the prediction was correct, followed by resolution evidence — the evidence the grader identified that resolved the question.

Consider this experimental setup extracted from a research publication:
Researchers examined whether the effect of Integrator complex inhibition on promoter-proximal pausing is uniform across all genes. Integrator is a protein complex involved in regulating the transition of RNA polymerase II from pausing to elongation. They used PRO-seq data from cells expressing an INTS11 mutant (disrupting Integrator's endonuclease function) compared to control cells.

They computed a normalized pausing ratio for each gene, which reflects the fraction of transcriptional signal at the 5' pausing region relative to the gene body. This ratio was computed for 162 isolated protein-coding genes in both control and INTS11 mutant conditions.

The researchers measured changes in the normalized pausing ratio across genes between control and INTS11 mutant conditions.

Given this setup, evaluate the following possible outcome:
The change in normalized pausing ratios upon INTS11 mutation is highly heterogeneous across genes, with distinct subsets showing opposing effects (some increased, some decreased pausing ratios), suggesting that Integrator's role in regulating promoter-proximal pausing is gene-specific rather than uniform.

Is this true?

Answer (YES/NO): NO